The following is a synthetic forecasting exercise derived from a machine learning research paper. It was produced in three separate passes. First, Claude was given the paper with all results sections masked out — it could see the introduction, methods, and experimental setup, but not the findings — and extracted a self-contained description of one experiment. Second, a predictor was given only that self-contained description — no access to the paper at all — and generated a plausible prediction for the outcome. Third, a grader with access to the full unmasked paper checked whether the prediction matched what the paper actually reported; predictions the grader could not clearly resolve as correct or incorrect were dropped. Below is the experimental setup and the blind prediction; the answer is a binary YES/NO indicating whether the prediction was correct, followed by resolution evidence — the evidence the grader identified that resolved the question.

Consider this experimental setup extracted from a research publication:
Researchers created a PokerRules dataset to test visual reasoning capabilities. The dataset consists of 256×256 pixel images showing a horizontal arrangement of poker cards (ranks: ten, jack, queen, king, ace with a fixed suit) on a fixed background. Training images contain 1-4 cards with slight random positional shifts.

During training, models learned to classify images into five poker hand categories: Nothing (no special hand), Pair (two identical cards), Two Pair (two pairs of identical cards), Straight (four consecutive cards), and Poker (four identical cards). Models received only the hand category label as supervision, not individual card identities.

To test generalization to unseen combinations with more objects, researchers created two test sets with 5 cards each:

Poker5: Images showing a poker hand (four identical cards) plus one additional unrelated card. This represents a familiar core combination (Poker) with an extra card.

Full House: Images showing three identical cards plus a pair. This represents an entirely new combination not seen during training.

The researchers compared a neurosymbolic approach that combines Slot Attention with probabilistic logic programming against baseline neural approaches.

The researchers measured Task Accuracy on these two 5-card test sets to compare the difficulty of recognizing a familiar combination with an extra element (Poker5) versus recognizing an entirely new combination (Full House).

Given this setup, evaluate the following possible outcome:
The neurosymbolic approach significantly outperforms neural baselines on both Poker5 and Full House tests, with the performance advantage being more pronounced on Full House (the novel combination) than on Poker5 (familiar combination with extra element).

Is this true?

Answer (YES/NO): NO